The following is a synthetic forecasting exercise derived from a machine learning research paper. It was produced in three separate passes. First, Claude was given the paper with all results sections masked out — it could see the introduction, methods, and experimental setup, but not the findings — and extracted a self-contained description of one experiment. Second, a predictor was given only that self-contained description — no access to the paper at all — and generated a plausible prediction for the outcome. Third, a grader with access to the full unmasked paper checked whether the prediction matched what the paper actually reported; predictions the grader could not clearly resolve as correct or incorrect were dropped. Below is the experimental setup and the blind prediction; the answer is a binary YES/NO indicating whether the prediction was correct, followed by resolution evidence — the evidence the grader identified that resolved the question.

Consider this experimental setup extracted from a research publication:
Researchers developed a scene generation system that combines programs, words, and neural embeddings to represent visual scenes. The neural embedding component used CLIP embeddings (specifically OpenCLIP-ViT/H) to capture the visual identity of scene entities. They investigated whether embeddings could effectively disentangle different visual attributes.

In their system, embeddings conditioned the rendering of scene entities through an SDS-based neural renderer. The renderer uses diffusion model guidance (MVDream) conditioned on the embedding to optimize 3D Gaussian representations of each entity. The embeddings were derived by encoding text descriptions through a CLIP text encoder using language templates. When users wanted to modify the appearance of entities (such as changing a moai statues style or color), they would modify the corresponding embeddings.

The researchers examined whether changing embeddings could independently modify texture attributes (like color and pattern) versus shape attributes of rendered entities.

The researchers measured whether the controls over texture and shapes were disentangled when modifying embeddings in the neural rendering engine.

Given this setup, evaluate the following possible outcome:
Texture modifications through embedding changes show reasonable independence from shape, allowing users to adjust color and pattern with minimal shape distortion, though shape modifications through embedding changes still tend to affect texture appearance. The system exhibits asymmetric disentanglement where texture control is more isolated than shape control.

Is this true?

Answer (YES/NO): NO